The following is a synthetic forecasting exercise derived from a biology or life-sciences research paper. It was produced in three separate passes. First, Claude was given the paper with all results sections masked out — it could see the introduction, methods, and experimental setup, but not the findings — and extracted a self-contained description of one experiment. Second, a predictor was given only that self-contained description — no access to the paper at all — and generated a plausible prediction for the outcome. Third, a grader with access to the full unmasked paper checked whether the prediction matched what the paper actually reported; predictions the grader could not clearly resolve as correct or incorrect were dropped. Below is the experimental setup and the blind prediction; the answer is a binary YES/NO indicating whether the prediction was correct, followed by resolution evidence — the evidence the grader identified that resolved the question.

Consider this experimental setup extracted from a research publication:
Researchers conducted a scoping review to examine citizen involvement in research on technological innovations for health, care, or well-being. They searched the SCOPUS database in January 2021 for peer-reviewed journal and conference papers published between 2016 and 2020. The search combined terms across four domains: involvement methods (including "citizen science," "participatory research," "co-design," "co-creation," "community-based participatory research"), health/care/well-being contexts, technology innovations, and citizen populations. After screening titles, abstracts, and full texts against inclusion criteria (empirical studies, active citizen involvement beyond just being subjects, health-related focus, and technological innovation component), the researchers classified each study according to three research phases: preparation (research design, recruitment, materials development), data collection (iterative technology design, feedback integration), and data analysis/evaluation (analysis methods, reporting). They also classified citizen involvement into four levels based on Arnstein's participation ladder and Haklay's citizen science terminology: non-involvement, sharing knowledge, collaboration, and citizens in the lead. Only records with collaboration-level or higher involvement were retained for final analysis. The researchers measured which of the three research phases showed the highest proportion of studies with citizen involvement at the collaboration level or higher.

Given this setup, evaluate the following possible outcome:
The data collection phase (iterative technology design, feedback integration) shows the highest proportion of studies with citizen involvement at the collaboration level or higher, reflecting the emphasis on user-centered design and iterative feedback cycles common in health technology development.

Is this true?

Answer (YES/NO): YES